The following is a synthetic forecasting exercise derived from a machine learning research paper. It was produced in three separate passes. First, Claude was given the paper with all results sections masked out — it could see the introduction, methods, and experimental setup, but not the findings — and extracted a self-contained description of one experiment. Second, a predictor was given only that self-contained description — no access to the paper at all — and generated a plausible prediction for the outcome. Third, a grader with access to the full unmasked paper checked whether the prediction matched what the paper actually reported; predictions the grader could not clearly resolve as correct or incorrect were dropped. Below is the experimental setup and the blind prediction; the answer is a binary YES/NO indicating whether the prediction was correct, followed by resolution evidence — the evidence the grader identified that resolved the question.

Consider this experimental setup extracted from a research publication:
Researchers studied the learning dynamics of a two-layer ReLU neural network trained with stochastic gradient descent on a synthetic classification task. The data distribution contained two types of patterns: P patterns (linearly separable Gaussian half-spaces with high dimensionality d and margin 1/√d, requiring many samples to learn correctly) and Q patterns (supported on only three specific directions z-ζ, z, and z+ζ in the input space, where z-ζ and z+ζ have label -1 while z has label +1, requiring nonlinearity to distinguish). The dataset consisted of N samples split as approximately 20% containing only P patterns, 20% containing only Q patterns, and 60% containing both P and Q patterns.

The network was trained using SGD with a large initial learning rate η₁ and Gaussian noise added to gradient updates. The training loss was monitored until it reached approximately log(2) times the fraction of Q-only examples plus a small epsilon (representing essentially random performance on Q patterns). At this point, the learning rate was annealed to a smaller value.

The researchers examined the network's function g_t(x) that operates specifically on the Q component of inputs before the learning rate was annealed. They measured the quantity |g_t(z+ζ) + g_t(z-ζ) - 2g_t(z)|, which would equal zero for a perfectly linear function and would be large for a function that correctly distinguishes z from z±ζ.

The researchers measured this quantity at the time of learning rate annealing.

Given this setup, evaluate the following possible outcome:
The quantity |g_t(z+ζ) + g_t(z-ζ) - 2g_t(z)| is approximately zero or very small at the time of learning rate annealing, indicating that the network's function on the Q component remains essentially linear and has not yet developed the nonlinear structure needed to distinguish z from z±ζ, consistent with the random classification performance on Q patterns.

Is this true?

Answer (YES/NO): YES